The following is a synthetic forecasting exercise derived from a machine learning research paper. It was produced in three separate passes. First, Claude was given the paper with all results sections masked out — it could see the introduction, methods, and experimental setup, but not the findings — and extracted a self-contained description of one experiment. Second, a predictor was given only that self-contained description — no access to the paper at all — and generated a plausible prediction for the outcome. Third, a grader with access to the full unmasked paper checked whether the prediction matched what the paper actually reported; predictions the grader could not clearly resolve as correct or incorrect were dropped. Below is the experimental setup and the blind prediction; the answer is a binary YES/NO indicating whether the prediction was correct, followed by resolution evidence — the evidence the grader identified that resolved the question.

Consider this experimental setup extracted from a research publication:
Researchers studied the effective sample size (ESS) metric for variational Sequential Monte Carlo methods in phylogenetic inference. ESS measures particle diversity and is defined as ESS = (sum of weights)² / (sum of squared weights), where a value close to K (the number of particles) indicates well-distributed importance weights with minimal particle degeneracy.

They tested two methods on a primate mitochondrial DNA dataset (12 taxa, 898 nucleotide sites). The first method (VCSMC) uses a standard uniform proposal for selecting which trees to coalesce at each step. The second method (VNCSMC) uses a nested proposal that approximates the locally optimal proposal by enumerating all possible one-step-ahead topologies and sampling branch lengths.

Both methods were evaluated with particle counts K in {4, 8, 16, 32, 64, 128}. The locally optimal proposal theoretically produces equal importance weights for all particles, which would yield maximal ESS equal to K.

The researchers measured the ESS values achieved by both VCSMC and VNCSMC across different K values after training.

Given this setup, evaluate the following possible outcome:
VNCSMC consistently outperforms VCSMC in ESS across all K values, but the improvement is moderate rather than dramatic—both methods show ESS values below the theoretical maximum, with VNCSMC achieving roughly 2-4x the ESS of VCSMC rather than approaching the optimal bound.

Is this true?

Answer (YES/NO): NO